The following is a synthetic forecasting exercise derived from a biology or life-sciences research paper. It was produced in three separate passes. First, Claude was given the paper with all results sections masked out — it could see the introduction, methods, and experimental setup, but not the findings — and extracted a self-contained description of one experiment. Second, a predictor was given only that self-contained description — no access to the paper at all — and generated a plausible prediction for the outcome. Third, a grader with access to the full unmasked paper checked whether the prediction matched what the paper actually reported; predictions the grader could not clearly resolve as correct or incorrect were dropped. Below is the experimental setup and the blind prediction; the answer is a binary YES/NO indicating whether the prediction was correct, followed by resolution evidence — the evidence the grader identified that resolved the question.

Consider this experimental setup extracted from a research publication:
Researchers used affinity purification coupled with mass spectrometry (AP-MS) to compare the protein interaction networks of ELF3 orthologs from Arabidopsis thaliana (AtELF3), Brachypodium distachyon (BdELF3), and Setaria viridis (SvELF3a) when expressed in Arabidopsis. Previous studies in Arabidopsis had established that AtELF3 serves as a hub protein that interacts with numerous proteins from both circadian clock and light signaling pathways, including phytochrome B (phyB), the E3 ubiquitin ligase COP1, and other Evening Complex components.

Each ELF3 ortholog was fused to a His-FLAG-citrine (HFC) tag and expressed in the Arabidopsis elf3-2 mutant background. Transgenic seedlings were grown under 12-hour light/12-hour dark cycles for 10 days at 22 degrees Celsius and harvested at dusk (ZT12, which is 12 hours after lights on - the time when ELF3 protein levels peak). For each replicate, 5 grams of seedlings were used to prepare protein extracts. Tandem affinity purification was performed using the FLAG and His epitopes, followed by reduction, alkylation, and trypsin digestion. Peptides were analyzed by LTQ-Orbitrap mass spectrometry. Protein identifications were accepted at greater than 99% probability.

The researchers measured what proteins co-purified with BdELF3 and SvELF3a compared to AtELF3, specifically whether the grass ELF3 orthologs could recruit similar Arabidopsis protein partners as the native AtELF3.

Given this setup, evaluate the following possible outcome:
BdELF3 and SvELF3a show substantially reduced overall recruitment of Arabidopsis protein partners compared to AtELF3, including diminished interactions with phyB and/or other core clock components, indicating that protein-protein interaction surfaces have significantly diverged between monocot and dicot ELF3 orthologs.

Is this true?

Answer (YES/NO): NO